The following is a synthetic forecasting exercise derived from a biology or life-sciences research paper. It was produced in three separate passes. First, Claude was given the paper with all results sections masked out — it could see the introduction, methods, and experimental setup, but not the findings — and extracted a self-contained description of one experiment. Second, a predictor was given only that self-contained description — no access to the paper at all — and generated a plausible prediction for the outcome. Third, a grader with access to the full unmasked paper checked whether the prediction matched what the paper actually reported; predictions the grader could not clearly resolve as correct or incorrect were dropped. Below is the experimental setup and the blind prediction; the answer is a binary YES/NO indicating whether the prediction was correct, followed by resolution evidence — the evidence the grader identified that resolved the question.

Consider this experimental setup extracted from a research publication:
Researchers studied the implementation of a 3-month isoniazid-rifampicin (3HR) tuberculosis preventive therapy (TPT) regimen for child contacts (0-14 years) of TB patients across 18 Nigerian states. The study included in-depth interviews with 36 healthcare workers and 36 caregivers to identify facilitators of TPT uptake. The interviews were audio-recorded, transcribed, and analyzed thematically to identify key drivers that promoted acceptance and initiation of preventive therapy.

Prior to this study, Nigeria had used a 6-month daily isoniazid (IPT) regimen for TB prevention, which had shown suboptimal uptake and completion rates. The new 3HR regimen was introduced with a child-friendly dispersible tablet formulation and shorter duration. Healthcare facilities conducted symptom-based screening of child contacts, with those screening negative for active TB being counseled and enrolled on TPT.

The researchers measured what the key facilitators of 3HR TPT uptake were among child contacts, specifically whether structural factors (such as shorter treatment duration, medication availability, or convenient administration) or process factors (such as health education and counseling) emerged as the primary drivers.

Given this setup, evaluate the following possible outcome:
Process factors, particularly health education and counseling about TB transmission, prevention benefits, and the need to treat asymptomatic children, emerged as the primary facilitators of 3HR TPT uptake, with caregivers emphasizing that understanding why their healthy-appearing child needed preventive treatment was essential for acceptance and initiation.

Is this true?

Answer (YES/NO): YES